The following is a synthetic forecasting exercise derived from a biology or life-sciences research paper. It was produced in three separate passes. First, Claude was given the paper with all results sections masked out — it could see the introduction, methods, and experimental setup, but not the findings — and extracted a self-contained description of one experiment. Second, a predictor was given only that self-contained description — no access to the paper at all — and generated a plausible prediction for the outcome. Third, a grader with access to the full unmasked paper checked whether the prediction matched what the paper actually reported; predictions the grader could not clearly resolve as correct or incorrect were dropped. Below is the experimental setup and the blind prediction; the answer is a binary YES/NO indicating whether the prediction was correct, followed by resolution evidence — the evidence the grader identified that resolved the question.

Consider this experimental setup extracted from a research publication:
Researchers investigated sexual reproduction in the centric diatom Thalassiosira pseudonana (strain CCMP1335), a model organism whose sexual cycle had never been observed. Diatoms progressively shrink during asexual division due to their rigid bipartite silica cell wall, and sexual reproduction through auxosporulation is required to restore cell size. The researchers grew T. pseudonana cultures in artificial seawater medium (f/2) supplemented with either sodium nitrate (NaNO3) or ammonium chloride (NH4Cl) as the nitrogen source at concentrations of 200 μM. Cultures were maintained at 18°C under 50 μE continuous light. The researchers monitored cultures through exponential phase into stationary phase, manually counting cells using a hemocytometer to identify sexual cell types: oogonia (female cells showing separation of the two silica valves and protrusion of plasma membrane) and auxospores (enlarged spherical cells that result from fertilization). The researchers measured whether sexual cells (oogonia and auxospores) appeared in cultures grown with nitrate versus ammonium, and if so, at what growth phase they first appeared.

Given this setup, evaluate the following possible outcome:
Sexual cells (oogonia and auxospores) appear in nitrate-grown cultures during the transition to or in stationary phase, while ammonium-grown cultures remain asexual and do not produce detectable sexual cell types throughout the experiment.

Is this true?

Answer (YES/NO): NO